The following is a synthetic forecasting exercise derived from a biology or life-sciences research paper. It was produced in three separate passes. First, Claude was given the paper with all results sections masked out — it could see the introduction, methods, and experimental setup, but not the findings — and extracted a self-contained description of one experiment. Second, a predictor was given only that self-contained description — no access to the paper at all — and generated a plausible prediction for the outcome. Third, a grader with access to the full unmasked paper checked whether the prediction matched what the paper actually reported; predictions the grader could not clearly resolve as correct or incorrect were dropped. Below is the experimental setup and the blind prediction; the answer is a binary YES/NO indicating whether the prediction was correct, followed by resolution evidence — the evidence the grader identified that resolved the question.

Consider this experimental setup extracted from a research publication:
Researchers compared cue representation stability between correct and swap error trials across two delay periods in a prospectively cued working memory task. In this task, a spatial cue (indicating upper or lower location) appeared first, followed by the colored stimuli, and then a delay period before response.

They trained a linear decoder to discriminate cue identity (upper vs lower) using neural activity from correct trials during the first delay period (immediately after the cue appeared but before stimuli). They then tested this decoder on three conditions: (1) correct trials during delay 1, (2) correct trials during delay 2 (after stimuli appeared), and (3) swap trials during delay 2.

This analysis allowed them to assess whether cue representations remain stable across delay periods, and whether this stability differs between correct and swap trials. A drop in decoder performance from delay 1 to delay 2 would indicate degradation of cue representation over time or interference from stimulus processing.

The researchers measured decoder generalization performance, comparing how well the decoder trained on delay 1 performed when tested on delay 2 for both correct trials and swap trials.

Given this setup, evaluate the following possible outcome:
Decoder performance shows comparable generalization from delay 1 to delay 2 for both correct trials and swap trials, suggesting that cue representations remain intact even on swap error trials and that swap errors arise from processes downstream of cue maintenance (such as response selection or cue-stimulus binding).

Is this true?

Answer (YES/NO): NO